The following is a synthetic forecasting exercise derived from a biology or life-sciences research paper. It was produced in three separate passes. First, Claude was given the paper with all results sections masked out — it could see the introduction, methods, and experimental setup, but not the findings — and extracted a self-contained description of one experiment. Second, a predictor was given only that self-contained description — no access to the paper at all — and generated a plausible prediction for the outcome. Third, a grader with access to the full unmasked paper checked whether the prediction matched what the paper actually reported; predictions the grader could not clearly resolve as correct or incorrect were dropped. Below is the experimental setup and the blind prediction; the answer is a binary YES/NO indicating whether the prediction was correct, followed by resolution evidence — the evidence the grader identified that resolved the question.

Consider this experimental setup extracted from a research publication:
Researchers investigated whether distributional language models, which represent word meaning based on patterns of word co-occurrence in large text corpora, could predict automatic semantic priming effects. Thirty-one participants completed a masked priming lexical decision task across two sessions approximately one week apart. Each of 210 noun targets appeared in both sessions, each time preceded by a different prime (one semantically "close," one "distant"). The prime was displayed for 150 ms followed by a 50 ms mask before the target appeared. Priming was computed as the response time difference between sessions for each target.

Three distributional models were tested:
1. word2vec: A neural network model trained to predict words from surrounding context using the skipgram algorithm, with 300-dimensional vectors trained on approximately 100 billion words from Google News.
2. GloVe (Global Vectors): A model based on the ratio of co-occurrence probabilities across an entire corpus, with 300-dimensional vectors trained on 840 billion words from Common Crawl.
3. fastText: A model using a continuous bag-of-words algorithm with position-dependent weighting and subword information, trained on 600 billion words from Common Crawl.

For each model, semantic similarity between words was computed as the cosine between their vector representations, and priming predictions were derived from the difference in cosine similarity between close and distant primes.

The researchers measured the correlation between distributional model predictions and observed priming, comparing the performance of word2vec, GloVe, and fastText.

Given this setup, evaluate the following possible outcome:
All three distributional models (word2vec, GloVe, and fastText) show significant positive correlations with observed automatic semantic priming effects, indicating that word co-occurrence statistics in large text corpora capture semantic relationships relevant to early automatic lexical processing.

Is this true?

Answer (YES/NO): YES